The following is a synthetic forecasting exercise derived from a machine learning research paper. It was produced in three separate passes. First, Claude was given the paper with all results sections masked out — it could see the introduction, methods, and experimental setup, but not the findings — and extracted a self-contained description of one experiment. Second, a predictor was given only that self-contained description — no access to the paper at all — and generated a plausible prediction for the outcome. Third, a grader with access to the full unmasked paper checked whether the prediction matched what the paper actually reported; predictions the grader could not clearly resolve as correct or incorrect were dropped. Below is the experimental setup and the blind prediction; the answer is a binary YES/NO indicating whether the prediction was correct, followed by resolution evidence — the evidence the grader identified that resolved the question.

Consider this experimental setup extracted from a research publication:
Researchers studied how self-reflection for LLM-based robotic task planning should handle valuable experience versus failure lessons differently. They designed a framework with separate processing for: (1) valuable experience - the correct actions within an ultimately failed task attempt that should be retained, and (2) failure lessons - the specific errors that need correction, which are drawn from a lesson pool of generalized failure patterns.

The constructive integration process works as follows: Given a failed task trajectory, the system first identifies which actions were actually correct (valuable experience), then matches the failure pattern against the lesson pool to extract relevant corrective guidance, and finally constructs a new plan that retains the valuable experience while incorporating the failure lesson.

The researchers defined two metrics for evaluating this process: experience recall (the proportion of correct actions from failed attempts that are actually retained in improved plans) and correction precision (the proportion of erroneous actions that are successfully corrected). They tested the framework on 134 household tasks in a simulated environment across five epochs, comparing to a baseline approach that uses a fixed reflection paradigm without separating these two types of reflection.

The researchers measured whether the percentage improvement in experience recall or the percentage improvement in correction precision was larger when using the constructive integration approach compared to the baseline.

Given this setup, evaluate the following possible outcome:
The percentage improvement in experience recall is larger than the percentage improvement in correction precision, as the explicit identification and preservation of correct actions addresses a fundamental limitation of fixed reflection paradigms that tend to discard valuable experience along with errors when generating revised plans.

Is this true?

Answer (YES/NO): NO